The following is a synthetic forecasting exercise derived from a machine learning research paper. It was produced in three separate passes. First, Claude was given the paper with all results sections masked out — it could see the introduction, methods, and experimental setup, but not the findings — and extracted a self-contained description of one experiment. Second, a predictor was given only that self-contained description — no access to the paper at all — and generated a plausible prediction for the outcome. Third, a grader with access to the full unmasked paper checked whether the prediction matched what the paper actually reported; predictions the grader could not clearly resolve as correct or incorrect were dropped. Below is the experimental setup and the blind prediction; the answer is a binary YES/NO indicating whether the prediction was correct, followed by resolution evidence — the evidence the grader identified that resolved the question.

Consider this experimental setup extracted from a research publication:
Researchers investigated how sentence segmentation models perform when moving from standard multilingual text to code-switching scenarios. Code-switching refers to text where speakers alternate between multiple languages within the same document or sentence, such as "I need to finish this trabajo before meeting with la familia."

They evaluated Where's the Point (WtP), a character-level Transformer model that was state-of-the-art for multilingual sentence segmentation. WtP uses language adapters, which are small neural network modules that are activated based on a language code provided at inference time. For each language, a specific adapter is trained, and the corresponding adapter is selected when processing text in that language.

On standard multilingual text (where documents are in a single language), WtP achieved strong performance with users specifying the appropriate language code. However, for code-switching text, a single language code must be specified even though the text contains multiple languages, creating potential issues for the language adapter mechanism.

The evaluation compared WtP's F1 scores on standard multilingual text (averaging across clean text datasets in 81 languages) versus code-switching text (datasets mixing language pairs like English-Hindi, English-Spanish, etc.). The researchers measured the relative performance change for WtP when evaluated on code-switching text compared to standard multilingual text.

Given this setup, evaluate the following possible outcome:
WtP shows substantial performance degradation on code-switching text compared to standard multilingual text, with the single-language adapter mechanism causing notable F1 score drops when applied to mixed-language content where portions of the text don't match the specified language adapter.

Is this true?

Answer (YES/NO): YES